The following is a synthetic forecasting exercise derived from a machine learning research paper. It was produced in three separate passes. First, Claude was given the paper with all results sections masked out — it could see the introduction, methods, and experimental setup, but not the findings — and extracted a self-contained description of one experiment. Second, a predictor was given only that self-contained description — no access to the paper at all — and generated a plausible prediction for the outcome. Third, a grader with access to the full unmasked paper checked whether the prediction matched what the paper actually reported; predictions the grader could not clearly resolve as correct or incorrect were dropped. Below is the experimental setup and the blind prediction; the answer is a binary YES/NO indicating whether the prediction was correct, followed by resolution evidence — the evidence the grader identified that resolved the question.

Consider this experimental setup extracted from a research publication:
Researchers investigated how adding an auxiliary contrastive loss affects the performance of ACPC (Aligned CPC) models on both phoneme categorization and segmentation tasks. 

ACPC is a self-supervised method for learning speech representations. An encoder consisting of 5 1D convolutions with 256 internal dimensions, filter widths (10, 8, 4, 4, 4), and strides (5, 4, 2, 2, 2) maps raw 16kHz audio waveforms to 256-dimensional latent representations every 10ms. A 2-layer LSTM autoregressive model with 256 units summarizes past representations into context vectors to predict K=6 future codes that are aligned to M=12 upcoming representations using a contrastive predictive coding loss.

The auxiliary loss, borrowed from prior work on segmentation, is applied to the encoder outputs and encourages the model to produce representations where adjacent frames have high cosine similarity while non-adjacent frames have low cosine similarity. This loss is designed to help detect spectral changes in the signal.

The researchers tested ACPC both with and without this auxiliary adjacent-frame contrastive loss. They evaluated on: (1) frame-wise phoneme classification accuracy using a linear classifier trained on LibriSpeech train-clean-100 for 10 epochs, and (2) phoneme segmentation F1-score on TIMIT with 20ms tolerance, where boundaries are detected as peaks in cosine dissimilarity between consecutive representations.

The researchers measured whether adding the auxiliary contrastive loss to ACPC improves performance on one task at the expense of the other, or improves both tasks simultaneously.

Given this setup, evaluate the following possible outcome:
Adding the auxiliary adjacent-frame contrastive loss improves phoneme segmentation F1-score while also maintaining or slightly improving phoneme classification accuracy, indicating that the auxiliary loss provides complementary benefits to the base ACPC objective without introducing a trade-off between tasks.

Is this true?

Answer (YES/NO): YES